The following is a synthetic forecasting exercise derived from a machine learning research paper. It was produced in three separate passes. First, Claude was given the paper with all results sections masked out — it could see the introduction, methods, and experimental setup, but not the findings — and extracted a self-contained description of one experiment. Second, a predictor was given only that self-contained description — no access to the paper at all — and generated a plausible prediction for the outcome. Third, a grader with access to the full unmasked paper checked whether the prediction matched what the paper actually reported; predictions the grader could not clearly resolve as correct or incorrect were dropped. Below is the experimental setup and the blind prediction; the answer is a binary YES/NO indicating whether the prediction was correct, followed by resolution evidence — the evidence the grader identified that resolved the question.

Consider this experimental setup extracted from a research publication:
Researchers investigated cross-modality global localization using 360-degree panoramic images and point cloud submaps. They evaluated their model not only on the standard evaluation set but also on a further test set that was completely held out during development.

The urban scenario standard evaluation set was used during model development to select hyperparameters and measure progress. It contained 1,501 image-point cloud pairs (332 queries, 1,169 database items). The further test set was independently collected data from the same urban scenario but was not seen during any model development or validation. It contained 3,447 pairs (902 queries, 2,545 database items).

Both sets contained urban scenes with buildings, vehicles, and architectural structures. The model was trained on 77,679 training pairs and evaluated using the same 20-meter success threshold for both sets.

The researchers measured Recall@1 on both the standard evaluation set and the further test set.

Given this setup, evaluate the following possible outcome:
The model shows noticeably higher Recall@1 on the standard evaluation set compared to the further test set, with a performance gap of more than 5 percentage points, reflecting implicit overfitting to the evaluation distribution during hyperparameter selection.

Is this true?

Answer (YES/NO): YES